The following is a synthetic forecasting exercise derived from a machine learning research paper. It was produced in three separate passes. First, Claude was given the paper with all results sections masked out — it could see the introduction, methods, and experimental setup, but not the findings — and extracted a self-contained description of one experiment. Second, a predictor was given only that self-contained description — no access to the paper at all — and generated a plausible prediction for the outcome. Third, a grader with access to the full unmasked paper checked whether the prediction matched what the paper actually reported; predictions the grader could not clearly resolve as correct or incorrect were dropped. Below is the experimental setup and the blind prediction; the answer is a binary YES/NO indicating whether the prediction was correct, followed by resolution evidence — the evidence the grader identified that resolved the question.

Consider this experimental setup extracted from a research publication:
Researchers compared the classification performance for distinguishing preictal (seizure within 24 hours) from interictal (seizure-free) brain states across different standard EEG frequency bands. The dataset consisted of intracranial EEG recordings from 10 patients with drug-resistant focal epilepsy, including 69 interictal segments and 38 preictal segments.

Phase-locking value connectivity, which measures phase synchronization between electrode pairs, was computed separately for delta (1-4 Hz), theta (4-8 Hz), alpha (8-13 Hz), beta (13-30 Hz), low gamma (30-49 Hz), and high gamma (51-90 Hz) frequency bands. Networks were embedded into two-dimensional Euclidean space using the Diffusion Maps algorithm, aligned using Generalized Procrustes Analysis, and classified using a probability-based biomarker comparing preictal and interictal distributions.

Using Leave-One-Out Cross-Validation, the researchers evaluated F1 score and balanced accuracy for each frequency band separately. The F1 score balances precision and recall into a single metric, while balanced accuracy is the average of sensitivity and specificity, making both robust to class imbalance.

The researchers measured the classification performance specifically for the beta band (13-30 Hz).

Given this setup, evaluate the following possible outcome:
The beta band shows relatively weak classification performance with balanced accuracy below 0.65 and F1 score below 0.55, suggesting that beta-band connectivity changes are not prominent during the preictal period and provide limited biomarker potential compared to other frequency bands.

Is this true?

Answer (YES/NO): YES